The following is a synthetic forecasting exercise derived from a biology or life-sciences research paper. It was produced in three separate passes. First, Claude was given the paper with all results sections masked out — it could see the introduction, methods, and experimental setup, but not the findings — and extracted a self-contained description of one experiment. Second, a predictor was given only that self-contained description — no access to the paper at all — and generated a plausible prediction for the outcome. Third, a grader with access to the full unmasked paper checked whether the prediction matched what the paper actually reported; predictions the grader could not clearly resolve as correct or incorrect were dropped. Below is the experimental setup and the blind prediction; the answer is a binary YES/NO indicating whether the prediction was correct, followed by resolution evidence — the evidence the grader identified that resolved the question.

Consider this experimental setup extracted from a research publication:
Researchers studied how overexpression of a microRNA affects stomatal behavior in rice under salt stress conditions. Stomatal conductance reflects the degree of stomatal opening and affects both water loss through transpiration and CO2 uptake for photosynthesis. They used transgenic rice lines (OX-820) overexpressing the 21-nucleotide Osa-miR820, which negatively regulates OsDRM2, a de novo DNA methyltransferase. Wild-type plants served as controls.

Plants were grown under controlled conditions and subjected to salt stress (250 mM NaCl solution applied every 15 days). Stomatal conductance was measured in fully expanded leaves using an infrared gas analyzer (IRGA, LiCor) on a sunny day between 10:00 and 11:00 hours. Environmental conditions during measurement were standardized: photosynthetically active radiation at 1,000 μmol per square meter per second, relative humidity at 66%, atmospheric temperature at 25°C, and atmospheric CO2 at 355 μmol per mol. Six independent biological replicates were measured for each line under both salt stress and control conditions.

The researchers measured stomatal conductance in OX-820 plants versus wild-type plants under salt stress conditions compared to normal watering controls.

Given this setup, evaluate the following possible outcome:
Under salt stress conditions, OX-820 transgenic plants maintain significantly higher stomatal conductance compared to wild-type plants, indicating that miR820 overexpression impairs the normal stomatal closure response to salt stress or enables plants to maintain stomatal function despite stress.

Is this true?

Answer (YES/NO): YES